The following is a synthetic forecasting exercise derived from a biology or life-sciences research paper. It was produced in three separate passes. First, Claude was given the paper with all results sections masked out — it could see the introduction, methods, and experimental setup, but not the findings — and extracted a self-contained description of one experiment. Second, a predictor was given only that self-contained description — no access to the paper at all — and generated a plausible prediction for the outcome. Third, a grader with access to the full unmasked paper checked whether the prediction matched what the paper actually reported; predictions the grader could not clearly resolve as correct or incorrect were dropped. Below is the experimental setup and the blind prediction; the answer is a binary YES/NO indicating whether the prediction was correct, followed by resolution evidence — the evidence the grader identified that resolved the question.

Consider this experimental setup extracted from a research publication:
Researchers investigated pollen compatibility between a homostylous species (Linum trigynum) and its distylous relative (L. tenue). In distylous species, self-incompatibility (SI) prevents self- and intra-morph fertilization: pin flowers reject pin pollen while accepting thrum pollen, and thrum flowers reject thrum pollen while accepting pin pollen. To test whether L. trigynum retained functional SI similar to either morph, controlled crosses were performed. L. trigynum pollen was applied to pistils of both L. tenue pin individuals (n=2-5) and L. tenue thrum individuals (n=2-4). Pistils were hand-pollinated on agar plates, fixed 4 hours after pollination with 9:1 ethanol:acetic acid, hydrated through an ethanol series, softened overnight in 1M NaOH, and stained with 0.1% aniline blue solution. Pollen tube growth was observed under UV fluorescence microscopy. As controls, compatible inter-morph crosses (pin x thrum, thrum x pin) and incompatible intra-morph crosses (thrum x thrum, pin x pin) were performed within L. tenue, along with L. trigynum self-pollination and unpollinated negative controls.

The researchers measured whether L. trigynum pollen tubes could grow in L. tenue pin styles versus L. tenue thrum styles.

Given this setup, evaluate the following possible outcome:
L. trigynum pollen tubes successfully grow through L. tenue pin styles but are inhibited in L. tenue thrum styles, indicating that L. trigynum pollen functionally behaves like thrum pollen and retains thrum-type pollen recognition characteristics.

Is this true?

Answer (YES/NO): NO